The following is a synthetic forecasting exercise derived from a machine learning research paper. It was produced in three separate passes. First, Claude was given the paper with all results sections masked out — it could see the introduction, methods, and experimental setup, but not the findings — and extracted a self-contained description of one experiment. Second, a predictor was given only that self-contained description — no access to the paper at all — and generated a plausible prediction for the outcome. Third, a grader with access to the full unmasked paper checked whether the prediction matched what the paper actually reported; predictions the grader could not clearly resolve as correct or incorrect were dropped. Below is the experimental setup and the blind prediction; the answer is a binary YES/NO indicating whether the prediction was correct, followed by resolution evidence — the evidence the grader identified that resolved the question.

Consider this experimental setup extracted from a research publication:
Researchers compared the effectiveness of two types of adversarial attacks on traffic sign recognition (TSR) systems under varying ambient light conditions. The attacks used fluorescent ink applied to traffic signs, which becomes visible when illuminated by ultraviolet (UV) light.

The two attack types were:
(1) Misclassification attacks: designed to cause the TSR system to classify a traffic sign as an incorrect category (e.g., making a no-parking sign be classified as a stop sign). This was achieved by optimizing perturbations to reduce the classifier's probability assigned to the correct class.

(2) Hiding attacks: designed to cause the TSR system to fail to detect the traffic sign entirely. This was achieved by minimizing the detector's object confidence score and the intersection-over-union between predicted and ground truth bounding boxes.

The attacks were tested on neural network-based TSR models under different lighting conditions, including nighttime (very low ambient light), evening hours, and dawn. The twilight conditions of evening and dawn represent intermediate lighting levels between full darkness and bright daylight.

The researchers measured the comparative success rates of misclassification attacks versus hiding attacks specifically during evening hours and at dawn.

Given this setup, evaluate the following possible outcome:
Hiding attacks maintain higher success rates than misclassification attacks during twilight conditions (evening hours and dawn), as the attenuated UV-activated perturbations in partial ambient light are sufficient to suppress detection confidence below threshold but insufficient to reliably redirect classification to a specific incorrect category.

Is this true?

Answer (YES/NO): NO